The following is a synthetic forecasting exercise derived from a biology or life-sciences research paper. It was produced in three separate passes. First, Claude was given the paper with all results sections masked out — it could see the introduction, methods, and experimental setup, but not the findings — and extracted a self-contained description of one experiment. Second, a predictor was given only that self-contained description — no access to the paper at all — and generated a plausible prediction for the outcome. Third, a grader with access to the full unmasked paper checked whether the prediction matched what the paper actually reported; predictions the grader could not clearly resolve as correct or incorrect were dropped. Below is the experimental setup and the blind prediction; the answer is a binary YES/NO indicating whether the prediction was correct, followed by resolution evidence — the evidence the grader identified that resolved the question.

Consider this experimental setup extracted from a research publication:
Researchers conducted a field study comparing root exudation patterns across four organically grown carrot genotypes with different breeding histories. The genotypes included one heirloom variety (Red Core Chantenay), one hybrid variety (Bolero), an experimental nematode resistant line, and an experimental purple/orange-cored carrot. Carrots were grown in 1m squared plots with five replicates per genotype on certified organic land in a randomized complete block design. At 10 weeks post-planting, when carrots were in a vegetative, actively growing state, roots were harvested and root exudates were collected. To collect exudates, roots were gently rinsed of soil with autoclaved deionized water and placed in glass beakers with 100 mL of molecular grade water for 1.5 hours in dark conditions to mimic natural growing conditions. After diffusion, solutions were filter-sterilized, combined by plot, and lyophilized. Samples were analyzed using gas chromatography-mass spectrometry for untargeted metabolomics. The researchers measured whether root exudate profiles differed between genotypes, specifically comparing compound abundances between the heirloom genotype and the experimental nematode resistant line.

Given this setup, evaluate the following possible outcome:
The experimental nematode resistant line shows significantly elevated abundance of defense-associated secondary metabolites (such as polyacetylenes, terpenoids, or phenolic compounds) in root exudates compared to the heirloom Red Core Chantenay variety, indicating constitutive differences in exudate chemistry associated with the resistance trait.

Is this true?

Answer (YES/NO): NO